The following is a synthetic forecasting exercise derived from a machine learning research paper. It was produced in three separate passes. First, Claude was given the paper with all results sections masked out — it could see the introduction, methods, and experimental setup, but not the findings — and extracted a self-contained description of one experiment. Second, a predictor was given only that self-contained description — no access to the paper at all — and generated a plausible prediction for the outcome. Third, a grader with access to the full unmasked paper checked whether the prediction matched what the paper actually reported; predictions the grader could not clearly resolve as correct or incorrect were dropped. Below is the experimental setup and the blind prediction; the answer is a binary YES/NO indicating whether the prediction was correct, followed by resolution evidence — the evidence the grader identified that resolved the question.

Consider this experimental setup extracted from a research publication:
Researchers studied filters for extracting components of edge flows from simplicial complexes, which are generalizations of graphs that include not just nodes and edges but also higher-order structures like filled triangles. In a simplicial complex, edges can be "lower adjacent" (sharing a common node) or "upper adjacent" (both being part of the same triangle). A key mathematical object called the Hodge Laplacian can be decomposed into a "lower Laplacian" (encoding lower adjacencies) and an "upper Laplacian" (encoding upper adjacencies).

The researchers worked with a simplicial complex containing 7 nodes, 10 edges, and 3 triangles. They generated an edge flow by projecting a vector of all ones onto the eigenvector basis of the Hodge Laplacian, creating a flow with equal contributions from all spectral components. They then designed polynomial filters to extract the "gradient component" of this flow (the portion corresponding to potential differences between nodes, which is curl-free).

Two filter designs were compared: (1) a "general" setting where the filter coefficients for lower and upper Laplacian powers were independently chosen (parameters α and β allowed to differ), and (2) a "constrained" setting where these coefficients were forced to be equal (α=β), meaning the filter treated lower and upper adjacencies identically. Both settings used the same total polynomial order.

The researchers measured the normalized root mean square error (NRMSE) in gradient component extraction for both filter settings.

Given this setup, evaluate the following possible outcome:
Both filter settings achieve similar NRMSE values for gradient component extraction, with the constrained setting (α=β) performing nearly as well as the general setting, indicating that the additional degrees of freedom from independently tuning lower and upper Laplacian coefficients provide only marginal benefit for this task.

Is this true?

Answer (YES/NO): NO